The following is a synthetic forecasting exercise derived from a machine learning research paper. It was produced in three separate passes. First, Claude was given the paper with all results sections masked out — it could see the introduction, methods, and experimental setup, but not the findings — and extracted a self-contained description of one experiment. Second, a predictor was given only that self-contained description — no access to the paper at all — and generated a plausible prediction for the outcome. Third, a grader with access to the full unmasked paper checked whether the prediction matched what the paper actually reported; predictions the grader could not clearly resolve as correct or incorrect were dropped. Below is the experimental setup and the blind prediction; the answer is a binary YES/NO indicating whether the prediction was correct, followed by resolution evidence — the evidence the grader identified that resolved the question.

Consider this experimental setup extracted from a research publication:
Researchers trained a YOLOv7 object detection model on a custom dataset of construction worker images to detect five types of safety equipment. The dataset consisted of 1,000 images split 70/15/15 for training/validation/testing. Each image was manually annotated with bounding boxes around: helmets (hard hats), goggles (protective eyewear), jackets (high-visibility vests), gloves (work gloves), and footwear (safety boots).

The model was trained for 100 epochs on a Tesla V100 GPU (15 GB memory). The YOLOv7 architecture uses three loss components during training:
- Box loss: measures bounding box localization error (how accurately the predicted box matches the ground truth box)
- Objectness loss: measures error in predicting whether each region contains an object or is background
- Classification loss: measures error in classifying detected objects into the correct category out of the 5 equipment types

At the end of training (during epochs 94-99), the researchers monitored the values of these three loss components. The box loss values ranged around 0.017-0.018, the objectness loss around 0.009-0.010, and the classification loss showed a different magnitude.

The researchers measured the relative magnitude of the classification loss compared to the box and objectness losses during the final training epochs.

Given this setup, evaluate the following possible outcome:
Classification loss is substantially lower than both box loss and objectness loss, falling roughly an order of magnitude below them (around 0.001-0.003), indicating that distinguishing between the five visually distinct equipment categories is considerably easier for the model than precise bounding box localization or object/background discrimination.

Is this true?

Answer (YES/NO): NO